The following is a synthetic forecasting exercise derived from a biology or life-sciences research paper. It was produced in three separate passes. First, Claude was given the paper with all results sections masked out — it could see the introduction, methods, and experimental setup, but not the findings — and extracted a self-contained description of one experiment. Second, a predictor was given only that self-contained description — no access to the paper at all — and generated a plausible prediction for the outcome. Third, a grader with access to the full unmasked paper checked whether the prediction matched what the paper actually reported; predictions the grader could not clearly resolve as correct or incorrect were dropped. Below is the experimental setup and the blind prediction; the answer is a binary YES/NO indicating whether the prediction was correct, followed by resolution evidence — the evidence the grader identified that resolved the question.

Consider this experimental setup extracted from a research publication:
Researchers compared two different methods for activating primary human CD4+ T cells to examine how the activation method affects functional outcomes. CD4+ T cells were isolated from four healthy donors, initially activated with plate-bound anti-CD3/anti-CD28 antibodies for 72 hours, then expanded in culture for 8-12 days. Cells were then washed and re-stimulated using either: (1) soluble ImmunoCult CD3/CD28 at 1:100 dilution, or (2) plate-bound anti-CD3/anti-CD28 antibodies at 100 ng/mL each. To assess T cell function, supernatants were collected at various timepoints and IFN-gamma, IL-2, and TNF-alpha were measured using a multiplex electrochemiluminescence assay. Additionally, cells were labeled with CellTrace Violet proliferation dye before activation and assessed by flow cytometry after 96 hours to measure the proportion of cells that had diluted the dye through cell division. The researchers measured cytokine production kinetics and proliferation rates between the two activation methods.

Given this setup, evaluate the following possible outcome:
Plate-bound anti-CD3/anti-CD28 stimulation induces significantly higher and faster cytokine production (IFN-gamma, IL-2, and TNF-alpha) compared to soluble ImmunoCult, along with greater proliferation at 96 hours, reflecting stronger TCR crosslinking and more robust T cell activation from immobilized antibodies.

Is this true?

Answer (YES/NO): NO